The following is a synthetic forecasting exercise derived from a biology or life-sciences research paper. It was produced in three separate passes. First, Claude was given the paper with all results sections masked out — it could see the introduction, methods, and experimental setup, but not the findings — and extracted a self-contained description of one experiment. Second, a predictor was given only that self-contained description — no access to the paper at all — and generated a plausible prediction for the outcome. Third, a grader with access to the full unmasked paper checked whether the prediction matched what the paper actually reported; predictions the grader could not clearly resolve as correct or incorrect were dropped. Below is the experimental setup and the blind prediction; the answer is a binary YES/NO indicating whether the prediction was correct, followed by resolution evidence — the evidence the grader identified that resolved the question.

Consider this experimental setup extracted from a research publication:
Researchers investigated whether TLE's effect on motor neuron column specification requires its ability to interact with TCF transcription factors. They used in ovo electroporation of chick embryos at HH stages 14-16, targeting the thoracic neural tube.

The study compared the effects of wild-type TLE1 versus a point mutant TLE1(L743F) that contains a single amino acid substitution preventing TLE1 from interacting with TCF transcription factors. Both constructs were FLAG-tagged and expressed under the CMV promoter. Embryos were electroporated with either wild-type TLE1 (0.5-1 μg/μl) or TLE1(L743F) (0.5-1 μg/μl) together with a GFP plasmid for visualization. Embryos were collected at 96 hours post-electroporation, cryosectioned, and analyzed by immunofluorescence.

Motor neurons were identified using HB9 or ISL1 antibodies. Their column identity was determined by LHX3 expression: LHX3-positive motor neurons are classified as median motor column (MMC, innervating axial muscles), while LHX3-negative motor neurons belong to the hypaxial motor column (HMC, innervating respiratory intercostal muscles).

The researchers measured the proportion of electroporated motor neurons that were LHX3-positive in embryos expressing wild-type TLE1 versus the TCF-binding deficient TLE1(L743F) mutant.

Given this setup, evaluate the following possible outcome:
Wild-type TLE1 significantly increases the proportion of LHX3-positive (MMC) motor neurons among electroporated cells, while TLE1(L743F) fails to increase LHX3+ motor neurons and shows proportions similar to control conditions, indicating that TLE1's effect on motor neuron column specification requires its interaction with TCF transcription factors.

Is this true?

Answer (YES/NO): NO